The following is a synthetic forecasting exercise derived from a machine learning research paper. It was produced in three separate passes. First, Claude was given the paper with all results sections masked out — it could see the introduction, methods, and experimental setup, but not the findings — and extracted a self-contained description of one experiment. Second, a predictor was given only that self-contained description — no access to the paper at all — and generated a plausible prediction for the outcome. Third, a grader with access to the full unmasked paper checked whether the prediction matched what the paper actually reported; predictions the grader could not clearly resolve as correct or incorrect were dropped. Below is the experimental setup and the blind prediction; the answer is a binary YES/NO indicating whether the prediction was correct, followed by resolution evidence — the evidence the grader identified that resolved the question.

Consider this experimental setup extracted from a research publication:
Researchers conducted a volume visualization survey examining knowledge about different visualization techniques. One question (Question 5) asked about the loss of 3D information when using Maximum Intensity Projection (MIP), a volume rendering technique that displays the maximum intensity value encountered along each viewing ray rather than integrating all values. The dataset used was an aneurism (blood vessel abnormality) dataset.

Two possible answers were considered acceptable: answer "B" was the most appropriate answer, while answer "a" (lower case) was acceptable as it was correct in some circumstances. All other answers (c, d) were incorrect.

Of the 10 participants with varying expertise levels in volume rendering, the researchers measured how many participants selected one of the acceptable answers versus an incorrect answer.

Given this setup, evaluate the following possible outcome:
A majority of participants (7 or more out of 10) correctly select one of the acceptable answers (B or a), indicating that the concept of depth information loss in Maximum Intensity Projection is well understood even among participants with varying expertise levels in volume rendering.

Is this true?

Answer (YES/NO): YES